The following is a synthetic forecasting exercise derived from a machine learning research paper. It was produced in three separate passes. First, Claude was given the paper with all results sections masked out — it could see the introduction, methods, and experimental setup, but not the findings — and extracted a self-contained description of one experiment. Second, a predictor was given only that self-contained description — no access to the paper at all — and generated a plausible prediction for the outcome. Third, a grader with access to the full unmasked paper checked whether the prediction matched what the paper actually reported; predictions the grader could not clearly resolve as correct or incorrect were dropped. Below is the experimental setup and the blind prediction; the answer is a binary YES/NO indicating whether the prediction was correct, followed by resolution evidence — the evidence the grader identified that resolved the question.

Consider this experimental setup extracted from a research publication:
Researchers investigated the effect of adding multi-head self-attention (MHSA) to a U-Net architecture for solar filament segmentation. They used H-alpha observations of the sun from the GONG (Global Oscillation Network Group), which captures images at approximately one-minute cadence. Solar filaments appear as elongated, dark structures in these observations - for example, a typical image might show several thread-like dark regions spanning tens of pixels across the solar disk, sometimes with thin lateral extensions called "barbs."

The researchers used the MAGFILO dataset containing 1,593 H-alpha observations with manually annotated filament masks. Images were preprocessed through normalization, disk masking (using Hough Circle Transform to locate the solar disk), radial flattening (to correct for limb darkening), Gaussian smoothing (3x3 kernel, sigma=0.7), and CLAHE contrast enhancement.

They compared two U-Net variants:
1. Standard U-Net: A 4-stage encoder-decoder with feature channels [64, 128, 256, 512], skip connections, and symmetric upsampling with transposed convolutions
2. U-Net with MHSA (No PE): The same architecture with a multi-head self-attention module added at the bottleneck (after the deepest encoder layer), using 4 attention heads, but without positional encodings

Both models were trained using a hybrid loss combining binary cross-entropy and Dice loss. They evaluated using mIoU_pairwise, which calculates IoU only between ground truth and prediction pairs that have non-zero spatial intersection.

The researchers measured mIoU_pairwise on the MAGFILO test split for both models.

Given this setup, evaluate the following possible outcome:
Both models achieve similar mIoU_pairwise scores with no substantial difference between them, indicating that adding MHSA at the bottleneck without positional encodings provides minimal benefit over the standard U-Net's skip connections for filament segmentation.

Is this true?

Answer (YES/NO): NO